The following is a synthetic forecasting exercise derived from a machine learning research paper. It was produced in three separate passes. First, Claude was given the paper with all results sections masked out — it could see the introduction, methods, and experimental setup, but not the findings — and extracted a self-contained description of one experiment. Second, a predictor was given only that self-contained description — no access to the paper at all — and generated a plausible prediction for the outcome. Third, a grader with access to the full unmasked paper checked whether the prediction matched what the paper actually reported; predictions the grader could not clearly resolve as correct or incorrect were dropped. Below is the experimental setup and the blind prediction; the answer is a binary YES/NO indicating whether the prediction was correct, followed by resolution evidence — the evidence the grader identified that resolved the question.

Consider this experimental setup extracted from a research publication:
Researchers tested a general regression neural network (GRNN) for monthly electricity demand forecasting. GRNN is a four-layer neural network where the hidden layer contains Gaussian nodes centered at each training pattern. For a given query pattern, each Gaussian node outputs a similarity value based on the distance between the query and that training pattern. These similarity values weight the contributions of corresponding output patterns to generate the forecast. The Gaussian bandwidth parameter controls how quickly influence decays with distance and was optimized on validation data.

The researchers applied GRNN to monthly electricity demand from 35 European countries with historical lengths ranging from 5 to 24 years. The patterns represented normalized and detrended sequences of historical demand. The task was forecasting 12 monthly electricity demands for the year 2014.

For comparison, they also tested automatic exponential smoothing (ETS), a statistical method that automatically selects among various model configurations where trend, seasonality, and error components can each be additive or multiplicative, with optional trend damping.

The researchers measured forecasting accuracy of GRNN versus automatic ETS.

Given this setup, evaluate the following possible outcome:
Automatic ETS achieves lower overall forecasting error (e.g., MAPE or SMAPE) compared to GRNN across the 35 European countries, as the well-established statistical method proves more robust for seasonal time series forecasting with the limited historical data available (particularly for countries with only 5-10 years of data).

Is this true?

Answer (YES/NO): NO